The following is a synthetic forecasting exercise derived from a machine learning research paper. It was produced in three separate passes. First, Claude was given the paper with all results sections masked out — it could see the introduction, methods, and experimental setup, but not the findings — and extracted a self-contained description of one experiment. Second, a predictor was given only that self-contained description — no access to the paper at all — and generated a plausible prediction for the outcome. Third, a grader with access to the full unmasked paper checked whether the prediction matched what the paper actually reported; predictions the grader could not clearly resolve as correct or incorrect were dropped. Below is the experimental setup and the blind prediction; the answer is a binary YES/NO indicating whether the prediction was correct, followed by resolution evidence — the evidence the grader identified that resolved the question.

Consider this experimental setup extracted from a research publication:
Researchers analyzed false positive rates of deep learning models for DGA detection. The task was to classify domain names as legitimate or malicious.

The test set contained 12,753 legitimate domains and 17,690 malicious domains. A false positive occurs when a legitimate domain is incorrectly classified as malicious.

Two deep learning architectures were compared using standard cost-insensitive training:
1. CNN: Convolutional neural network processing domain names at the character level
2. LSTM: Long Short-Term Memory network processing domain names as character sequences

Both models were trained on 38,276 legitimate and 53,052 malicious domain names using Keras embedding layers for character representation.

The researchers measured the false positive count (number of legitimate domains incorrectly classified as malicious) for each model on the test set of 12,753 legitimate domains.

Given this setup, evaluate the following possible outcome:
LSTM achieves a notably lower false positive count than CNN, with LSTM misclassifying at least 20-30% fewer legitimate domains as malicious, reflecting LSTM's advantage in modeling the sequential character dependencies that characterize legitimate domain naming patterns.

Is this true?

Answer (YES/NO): NO